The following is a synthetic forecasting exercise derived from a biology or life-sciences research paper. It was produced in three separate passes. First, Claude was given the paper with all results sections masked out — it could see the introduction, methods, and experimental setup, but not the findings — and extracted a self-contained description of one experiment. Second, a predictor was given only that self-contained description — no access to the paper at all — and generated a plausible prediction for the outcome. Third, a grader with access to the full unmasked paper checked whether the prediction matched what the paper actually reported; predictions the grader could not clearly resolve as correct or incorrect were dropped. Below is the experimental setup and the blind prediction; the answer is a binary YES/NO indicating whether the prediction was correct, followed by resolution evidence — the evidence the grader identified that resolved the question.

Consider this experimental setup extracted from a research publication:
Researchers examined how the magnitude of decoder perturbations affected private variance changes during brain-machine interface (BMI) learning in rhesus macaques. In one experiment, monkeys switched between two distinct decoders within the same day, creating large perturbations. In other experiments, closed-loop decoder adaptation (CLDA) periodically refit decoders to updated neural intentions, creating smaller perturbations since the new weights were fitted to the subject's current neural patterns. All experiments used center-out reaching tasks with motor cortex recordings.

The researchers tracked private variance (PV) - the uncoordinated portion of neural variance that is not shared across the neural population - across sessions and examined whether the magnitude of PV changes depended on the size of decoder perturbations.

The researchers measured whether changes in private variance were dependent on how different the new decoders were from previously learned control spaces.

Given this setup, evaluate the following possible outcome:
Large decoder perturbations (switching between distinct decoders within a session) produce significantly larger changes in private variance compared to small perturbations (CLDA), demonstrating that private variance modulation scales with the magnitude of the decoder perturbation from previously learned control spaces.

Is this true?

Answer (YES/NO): YES